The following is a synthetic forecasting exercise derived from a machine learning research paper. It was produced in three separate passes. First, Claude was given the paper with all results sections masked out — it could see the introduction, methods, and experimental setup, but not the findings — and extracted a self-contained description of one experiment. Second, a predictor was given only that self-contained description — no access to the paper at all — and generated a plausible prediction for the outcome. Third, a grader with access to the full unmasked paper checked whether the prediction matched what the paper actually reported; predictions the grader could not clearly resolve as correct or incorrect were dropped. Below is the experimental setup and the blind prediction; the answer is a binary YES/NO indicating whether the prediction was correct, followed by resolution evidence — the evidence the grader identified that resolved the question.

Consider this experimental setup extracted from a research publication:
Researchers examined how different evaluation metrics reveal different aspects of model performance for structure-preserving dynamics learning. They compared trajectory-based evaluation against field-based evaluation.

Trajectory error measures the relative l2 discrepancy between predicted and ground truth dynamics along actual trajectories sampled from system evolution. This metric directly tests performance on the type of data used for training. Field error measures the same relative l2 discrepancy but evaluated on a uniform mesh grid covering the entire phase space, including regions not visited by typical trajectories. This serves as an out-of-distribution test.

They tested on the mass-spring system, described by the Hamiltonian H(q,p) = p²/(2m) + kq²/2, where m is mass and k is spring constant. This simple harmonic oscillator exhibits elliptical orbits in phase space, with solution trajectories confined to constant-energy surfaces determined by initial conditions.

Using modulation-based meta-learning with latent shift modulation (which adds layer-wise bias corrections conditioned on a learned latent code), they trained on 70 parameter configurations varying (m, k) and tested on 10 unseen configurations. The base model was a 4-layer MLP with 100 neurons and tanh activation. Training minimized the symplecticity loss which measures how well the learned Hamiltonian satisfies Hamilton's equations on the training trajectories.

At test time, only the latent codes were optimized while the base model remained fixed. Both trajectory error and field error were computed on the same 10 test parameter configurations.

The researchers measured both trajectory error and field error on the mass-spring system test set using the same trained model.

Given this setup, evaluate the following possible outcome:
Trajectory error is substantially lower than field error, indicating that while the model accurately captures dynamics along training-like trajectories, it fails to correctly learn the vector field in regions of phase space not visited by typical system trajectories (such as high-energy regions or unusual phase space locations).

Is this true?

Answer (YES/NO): NO